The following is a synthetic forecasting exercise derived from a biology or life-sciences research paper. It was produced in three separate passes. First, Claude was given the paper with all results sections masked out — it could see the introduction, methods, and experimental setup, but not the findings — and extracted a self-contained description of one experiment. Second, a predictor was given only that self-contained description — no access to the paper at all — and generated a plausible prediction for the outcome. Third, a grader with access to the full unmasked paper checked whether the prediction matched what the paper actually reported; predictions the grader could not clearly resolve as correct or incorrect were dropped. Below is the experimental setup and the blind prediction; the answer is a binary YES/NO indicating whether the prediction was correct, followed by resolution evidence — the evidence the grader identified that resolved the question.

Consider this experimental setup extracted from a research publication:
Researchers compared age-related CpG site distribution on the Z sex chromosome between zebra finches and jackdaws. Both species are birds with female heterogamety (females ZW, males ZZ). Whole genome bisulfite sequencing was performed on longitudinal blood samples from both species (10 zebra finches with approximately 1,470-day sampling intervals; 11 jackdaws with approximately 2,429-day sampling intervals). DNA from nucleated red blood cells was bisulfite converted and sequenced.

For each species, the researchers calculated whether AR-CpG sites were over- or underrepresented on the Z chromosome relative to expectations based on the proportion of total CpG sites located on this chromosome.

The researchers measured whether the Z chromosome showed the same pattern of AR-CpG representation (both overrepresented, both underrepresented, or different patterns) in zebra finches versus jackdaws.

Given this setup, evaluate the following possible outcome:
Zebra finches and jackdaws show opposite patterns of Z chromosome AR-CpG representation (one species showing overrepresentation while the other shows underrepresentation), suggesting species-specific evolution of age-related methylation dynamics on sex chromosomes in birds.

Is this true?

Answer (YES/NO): YES